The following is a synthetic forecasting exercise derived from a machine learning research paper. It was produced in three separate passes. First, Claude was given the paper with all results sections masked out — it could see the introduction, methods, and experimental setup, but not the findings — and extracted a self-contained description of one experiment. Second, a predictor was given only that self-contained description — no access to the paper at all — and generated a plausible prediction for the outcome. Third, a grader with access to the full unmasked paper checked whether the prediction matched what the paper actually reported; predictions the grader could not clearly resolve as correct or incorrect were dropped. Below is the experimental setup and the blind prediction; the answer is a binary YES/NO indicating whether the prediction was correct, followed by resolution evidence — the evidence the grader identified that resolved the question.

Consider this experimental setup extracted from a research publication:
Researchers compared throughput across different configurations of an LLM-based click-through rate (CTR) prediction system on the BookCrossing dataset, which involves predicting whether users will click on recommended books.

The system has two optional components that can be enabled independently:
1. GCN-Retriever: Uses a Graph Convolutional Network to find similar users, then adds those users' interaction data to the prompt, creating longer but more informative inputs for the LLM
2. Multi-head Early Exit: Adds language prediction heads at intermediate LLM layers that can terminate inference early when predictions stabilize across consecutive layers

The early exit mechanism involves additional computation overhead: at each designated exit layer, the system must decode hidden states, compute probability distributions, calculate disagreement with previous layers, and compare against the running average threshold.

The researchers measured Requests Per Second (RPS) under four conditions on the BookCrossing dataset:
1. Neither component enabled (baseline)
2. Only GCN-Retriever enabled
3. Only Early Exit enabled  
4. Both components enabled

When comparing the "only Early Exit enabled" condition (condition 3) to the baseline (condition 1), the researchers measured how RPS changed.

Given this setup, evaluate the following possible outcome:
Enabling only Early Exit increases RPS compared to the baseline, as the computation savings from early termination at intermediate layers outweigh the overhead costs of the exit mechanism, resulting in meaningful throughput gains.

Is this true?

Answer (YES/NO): YES